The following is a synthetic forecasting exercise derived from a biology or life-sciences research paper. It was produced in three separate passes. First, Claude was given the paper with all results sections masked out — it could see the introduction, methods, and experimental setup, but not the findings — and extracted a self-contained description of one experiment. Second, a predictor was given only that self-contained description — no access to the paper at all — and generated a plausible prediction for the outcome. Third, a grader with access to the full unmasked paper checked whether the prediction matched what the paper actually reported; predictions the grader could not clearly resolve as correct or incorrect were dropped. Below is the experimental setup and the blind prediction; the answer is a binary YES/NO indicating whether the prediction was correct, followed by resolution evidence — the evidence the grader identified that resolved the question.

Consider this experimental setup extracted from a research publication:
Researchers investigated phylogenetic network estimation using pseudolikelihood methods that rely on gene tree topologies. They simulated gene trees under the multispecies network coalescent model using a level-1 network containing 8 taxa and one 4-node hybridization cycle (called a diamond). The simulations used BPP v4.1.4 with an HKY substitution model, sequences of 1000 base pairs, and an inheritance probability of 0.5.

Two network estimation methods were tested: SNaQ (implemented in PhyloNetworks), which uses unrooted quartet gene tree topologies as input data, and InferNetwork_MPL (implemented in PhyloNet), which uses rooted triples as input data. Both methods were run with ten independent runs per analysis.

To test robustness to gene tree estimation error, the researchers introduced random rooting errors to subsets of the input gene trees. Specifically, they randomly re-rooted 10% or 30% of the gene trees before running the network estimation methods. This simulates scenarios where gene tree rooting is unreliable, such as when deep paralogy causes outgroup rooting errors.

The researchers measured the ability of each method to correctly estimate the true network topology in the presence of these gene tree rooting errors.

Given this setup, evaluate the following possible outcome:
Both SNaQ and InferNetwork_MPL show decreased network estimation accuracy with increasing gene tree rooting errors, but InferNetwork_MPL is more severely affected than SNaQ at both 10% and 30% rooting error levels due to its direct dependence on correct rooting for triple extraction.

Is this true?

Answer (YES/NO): NO